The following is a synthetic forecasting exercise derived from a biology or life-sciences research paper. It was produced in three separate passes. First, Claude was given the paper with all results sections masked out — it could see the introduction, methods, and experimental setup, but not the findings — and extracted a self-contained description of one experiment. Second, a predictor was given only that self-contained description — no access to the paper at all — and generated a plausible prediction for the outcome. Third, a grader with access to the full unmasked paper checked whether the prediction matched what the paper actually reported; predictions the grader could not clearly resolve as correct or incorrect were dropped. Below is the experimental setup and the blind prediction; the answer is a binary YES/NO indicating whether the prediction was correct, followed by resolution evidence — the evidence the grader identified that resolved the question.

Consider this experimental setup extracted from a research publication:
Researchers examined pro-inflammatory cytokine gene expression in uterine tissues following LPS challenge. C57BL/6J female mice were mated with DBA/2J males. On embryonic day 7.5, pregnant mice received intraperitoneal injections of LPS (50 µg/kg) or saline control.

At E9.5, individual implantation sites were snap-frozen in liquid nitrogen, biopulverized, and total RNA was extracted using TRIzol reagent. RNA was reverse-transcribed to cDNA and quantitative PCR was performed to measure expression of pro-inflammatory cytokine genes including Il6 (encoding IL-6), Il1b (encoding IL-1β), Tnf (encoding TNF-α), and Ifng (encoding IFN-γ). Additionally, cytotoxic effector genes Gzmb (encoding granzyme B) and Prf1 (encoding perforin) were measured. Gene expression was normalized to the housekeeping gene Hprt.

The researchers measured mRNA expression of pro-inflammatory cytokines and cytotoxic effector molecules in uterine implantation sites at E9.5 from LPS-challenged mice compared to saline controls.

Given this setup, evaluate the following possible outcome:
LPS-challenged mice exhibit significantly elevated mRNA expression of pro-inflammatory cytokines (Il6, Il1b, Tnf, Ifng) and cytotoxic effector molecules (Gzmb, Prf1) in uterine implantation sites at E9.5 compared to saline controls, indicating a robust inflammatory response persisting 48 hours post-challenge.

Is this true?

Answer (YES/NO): NO